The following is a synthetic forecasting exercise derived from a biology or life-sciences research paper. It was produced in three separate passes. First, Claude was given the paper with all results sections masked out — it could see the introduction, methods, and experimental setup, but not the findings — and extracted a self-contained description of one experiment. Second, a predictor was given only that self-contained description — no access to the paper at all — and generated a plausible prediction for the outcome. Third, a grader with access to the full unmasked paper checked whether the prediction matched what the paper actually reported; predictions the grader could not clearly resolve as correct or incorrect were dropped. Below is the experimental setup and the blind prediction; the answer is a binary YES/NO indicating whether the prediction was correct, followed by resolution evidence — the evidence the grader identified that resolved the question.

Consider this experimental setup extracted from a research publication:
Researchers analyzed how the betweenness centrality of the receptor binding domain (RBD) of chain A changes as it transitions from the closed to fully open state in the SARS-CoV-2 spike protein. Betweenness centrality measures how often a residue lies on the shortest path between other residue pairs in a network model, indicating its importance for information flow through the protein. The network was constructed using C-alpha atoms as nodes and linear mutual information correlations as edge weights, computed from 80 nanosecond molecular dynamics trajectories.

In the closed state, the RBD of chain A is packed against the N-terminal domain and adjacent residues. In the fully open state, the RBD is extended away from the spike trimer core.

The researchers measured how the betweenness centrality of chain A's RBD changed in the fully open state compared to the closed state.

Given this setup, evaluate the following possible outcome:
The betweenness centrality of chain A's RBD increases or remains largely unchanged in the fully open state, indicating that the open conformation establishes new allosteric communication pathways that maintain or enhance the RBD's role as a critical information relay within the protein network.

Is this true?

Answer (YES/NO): NO